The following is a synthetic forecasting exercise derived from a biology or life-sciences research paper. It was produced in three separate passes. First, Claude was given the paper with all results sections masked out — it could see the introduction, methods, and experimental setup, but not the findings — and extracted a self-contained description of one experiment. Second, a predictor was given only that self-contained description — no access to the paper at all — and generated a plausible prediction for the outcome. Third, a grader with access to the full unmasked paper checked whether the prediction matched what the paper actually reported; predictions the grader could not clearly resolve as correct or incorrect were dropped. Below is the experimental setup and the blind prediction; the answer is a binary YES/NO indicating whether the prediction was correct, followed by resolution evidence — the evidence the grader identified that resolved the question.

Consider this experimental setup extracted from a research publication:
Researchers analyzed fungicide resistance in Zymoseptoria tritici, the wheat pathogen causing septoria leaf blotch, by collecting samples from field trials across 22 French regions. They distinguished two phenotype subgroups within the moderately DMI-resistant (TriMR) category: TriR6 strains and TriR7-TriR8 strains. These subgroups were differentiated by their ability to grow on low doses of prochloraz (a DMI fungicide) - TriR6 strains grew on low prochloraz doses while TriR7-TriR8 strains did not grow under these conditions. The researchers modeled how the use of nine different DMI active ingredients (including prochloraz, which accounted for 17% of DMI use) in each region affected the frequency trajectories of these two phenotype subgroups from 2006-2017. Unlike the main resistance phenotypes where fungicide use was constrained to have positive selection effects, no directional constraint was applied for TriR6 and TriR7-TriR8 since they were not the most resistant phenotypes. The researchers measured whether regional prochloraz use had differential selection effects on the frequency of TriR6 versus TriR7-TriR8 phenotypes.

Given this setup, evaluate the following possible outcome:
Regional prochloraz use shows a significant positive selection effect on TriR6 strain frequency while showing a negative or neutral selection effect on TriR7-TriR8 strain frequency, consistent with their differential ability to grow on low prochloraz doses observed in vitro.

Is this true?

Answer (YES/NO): YES